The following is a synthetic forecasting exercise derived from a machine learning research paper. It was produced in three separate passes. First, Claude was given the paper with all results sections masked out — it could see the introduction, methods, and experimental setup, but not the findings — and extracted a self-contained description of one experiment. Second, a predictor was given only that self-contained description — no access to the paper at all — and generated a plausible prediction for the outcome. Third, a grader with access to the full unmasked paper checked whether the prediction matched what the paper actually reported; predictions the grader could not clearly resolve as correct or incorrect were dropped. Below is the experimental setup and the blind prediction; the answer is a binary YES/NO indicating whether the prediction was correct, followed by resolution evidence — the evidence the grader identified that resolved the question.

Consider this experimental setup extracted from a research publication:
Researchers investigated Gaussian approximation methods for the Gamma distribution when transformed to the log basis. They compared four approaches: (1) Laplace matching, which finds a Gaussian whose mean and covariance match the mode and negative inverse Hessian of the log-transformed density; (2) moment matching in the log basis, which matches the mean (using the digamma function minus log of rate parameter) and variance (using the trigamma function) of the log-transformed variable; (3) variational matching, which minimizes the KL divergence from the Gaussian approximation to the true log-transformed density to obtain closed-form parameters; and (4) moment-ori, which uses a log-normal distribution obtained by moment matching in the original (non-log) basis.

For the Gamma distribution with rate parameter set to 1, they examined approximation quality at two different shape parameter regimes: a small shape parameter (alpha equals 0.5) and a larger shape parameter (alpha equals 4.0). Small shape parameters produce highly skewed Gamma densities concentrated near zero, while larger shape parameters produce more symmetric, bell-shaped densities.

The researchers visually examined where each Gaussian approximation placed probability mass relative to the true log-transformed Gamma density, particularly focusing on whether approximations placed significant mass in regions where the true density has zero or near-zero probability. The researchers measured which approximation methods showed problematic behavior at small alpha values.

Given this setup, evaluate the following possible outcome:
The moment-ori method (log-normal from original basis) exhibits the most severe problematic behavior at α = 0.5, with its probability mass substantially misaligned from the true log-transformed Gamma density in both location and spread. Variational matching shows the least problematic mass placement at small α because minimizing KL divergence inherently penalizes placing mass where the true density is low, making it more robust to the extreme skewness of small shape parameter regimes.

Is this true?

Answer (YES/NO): NO